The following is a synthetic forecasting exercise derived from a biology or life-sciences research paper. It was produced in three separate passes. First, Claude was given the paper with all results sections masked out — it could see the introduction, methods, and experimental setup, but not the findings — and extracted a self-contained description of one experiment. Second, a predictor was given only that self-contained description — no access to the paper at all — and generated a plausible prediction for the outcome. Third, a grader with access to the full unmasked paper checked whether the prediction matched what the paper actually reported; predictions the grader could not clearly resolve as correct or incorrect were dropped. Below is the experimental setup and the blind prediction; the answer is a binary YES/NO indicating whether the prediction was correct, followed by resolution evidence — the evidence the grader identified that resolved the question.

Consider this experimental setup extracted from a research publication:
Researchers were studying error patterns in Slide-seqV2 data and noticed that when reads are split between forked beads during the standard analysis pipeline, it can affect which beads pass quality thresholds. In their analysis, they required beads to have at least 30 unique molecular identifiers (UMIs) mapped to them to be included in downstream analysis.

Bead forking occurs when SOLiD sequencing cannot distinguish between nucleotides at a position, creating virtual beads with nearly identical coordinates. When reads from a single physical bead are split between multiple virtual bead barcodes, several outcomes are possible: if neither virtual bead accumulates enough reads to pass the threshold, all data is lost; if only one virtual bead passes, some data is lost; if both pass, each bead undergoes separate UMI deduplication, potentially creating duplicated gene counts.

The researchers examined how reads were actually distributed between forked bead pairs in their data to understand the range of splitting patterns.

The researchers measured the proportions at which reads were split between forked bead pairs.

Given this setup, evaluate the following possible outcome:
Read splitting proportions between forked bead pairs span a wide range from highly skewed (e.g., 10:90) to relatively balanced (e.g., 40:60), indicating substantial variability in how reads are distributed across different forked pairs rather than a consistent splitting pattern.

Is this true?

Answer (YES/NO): YES